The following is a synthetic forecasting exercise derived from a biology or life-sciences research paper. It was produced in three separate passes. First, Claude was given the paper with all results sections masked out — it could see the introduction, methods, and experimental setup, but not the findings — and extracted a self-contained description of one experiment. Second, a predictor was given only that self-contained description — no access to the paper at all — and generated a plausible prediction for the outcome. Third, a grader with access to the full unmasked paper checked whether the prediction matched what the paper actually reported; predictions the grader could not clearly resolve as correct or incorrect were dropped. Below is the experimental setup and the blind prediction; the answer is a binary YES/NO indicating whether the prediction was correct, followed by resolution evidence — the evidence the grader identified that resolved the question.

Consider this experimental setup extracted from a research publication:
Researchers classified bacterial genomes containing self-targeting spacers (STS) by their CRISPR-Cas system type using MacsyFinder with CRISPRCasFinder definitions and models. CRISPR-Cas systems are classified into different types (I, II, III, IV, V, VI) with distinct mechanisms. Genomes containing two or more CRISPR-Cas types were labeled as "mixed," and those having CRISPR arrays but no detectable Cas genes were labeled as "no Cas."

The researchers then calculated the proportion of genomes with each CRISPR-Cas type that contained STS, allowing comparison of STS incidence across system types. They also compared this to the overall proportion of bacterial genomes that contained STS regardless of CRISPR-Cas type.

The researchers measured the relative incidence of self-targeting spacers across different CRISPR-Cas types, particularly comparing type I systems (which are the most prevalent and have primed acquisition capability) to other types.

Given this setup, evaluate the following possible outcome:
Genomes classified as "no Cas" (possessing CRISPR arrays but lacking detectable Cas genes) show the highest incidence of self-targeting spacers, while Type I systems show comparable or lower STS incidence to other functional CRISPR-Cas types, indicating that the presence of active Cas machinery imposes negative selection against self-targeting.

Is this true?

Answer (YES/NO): NO